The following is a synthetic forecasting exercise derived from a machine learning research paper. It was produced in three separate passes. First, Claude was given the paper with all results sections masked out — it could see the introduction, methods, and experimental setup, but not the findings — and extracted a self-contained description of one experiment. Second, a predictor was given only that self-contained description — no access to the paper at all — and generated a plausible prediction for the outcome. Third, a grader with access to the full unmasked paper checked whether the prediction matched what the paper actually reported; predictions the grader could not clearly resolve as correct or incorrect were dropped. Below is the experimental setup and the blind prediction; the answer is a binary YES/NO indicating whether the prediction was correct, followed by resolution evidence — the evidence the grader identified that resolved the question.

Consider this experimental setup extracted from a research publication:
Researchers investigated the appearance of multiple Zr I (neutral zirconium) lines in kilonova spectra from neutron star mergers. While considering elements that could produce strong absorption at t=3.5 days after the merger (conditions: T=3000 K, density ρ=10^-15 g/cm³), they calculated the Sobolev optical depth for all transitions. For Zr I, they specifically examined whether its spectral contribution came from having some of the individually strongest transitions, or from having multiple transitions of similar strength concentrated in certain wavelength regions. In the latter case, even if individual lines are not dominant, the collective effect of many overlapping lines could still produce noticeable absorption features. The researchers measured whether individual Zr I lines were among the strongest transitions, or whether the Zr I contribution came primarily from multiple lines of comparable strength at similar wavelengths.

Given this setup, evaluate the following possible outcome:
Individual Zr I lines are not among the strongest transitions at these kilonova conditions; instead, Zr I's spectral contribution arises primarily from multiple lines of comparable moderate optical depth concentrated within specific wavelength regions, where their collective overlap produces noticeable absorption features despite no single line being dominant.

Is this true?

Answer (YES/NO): YES